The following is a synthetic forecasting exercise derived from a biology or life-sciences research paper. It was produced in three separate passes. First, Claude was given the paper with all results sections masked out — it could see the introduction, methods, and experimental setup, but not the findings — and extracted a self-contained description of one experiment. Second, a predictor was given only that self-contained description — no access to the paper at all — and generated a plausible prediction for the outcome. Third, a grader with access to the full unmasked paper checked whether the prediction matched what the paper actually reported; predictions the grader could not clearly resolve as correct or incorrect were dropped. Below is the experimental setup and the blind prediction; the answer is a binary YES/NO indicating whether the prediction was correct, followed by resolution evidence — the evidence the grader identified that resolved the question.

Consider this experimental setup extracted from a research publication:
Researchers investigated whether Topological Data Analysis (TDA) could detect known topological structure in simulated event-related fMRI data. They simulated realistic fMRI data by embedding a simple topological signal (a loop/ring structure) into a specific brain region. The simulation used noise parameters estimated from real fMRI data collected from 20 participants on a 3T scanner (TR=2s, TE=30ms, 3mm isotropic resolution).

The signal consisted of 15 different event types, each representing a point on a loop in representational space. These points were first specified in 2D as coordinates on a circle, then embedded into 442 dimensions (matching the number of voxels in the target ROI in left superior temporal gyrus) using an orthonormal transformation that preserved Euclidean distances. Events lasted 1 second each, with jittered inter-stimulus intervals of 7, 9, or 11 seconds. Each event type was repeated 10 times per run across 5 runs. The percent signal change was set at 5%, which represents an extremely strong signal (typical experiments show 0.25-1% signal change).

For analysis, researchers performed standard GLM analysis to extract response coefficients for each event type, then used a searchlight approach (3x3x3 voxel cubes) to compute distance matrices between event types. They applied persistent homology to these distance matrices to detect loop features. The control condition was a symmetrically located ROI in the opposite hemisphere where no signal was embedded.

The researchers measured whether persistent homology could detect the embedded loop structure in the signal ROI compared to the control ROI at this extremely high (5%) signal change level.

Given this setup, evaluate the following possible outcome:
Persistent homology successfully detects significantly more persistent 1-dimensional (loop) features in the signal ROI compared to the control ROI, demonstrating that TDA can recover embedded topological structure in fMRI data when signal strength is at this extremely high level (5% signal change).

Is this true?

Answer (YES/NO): YES